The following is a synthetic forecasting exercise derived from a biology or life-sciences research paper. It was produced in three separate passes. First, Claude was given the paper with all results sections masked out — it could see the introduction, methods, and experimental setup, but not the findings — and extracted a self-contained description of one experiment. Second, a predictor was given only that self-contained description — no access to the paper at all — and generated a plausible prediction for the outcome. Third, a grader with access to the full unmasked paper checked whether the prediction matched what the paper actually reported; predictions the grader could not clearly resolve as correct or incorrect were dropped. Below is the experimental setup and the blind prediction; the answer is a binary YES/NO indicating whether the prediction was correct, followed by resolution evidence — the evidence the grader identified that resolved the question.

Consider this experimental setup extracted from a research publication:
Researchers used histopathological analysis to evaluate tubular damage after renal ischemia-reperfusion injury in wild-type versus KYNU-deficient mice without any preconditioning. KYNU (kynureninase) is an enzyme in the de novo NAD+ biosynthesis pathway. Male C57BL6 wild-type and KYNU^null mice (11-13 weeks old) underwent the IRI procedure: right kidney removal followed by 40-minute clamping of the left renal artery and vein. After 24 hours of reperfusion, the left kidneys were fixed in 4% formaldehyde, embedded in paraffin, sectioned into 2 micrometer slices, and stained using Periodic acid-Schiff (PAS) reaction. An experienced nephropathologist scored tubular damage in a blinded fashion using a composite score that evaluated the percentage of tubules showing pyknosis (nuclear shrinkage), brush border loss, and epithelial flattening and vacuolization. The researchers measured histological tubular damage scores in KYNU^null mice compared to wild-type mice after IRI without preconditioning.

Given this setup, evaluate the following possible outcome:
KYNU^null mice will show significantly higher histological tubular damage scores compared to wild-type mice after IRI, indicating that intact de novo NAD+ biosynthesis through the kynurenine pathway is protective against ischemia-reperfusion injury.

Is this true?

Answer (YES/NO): NO